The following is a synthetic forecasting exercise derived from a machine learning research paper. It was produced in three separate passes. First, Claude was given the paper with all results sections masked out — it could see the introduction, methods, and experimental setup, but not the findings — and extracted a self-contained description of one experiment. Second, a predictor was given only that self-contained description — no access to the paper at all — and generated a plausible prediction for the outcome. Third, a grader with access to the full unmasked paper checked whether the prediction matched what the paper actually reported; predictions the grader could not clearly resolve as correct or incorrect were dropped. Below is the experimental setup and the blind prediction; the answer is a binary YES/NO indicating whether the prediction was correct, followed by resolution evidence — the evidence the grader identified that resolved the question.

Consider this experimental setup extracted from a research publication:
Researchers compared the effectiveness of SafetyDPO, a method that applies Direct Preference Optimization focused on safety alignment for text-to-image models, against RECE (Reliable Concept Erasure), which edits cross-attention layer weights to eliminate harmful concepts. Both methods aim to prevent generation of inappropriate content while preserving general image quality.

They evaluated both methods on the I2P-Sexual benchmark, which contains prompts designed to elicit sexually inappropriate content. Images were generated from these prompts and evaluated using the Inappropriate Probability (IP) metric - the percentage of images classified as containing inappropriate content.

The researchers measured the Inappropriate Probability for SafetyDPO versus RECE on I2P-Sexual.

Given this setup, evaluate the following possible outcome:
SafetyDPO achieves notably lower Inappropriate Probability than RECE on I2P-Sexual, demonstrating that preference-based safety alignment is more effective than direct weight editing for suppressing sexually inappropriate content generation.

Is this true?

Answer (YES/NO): NO